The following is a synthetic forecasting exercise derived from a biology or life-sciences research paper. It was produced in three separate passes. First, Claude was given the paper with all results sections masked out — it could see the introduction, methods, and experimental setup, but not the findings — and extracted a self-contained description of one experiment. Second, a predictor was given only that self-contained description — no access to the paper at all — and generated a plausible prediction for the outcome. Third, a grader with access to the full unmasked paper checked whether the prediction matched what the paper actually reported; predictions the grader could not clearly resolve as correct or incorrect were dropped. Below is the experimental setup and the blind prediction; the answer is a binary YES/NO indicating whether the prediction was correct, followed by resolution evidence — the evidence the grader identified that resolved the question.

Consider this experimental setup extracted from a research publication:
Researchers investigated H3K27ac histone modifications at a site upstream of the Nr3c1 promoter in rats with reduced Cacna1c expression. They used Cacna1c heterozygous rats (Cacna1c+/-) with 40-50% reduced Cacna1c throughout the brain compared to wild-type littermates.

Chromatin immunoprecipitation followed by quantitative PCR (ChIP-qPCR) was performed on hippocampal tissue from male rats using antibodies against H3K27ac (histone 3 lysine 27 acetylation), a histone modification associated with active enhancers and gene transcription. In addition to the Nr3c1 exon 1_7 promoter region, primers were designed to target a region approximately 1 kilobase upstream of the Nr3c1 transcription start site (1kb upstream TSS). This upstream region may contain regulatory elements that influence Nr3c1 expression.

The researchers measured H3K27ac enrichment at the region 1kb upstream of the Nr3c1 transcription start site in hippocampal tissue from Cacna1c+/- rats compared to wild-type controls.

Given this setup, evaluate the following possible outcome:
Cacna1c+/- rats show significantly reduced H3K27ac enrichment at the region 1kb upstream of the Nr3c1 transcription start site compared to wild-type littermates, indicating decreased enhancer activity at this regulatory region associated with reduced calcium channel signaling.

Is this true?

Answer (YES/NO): NO